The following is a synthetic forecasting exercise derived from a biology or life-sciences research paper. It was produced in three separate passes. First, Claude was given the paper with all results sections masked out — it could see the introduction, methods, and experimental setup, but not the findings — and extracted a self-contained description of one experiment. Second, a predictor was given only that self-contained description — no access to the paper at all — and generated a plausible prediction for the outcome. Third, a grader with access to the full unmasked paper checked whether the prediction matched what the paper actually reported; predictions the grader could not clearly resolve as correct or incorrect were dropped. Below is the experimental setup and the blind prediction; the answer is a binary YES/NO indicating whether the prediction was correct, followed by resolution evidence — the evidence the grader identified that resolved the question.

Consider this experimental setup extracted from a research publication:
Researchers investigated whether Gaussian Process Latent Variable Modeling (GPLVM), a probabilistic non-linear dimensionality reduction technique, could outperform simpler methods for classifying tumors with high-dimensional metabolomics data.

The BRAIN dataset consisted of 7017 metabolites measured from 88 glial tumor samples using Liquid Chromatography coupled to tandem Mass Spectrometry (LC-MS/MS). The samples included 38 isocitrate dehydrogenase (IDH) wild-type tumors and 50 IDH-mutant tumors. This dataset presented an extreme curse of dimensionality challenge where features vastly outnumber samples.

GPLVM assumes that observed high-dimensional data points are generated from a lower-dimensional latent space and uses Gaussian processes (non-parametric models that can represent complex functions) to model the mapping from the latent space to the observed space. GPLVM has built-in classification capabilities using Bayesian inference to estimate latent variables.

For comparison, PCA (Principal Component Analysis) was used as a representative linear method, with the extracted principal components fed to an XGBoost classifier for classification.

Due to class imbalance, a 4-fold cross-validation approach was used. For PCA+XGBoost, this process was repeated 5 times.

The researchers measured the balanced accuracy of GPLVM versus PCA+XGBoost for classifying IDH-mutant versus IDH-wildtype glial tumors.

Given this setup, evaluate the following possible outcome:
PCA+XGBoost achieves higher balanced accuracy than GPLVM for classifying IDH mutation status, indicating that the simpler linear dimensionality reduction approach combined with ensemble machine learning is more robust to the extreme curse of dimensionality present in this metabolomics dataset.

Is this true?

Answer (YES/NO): NO